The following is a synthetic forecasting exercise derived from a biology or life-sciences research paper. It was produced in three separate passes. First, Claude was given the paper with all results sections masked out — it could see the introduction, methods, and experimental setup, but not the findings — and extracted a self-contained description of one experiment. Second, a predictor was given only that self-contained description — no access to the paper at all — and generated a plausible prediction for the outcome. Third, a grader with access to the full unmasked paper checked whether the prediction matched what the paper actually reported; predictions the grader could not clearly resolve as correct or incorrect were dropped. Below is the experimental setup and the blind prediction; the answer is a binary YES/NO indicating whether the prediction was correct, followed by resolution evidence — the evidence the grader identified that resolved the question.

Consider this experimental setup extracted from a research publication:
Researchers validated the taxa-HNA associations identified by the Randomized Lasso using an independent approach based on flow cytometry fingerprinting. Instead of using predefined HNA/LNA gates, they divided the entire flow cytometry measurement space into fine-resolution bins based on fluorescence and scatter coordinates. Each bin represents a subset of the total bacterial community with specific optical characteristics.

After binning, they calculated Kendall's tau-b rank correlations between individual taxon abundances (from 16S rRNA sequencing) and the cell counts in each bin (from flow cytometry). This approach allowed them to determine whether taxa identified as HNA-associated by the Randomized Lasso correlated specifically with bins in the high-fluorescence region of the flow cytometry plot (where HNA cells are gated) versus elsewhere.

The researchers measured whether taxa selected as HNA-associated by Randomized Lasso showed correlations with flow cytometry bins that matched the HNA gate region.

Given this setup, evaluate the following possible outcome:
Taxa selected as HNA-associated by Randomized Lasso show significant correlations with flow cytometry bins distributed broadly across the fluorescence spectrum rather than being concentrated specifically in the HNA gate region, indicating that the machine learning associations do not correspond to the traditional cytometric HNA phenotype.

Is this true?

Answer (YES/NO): NO